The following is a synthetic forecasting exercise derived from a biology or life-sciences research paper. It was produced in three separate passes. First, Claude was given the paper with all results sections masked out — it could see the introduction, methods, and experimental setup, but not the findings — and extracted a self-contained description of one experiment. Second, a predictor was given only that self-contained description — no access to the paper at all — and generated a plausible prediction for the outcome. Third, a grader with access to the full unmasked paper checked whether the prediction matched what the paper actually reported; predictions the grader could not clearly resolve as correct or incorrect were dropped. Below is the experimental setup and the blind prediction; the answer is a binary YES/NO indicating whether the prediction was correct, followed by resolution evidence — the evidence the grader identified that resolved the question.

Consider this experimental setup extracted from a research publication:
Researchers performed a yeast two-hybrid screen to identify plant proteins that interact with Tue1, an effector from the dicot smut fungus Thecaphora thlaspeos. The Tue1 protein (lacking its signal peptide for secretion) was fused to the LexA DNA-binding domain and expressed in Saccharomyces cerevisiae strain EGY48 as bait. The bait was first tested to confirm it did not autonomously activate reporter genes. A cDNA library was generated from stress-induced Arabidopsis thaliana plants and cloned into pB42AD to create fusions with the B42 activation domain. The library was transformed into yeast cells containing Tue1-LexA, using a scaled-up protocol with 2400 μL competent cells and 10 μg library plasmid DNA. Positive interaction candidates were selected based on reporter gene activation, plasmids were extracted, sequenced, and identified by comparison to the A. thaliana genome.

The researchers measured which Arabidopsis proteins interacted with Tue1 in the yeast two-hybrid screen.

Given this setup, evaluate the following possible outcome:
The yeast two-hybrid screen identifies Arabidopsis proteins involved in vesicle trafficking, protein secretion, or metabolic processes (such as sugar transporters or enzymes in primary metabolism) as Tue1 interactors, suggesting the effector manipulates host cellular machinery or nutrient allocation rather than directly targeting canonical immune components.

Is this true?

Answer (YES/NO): NO